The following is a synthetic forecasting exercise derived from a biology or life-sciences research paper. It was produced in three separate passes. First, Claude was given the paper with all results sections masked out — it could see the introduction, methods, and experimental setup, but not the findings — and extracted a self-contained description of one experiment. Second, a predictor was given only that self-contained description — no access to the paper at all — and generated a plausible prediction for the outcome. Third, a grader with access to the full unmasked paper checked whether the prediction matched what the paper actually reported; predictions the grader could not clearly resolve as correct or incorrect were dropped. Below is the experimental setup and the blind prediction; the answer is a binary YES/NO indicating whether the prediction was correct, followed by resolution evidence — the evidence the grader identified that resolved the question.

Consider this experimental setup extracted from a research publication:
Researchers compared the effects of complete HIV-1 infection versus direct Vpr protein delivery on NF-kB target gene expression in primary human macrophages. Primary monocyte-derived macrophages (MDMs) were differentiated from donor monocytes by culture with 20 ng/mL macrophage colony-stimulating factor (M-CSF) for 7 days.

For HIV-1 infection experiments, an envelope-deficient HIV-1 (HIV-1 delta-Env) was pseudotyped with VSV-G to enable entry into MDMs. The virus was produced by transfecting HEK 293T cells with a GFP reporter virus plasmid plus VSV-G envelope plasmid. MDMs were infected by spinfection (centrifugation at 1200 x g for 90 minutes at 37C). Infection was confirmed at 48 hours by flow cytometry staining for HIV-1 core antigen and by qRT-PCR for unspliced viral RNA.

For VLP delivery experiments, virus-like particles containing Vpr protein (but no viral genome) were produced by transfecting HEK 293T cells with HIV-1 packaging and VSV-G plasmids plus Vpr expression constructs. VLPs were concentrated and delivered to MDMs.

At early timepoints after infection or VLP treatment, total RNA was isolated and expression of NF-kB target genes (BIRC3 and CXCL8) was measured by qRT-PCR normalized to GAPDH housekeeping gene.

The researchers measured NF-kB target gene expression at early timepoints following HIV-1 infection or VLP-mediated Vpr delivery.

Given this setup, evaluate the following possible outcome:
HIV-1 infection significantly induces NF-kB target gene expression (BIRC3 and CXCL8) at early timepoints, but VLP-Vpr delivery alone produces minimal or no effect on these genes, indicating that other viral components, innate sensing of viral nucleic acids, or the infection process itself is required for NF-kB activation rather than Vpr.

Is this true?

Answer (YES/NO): NO